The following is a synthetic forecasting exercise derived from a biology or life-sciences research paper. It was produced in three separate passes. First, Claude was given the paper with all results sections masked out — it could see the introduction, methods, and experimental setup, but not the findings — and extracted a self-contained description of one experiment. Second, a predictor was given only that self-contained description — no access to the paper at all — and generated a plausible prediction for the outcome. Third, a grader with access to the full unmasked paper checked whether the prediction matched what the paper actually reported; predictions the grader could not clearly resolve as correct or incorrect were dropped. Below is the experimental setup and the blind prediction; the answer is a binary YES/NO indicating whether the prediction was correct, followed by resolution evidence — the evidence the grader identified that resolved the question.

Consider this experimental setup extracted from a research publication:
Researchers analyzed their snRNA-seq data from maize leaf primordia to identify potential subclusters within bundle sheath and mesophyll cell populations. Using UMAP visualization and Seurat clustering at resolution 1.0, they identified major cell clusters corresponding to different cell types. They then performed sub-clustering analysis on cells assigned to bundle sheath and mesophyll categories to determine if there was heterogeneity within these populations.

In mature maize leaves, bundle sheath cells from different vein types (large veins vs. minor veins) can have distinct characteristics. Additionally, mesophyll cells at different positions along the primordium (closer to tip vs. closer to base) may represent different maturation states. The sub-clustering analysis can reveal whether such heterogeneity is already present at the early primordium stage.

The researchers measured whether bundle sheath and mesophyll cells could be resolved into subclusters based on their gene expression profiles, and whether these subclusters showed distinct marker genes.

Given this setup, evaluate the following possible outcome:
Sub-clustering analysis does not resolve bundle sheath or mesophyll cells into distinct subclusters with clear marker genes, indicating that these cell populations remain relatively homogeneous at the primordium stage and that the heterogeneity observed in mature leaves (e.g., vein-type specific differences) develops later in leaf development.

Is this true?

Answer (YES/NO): NO